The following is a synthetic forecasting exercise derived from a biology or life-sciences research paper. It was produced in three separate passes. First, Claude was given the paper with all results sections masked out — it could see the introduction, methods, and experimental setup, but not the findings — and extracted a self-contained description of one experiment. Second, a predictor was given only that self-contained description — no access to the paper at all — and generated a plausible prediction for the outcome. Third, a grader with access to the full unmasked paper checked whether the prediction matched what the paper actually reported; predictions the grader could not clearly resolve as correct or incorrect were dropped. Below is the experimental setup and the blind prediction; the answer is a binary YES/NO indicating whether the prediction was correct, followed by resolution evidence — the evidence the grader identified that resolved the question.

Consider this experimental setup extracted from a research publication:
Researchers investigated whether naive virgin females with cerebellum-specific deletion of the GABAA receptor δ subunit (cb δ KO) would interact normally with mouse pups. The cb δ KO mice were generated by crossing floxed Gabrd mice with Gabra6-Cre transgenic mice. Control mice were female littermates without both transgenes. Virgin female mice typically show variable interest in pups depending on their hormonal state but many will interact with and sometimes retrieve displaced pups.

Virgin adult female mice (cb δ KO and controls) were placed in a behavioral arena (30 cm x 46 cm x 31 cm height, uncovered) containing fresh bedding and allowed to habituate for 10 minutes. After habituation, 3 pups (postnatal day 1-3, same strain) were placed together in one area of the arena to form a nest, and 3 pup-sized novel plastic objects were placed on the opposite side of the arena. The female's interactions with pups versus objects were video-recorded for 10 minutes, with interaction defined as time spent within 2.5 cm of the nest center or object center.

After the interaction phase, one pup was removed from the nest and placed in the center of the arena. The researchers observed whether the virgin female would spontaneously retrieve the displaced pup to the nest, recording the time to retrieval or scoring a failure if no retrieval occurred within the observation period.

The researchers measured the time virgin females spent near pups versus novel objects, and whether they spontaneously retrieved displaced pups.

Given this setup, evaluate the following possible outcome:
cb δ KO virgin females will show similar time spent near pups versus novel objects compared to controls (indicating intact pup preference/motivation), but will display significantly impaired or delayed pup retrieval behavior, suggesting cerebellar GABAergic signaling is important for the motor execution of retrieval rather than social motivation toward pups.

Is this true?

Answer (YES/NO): NO